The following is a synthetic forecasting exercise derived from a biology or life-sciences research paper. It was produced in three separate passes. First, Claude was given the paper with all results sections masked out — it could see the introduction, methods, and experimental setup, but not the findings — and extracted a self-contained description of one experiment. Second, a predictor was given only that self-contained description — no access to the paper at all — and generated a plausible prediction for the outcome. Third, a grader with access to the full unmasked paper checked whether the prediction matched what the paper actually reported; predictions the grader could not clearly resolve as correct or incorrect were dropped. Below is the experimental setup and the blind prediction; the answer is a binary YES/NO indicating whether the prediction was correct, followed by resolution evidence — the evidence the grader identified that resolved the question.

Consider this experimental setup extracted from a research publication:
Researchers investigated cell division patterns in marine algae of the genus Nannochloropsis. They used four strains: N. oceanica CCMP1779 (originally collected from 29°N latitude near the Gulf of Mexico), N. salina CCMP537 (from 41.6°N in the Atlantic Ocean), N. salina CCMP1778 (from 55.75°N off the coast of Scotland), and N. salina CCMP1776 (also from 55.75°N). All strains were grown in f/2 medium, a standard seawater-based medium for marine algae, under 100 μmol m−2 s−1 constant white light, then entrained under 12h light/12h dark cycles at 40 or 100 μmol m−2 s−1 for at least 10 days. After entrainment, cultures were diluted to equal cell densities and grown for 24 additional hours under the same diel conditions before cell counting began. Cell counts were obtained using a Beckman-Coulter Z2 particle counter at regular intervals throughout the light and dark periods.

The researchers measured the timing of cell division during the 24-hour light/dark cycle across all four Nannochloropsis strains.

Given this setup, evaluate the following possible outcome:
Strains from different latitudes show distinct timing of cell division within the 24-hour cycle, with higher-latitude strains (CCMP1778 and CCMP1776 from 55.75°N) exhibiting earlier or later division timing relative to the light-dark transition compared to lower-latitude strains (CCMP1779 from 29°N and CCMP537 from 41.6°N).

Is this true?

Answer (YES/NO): NO